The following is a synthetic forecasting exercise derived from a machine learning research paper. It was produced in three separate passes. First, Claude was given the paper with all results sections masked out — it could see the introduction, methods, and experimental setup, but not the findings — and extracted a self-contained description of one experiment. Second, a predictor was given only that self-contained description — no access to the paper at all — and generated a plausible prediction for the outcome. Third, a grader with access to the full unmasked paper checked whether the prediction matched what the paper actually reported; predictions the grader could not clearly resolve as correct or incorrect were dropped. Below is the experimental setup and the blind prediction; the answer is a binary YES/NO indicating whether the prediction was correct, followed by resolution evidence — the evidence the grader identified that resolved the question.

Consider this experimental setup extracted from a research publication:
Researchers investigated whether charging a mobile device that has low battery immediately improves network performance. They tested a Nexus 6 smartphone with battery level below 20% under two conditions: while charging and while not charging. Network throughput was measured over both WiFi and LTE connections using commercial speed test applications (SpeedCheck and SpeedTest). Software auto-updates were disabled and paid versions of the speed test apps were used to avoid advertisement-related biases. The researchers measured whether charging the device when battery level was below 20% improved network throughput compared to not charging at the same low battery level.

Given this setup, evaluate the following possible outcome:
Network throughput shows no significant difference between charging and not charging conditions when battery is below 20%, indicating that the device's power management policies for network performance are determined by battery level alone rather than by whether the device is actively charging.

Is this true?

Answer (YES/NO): YES